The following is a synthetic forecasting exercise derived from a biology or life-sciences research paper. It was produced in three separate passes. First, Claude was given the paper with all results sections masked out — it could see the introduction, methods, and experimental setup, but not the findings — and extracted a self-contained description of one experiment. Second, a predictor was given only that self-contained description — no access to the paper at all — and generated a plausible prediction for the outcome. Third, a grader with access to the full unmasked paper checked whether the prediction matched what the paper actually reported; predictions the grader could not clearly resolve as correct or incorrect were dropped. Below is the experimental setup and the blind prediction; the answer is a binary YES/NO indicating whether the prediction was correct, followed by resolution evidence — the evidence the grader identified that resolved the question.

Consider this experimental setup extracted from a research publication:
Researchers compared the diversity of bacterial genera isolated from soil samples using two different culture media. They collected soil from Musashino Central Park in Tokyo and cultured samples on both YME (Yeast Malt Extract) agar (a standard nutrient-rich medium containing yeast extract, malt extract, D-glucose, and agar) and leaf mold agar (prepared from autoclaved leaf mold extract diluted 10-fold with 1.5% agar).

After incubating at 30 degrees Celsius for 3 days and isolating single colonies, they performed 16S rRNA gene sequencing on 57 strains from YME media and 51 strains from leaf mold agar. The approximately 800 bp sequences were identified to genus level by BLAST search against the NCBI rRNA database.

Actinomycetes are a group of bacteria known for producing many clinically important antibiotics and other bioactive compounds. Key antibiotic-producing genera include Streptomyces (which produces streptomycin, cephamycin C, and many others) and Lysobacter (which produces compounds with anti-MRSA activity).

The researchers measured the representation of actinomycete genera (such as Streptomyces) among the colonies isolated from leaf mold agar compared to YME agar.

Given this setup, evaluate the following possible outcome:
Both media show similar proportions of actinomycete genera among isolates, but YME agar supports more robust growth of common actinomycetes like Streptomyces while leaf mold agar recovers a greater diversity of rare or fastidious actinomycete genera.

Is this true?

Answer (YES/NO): NO